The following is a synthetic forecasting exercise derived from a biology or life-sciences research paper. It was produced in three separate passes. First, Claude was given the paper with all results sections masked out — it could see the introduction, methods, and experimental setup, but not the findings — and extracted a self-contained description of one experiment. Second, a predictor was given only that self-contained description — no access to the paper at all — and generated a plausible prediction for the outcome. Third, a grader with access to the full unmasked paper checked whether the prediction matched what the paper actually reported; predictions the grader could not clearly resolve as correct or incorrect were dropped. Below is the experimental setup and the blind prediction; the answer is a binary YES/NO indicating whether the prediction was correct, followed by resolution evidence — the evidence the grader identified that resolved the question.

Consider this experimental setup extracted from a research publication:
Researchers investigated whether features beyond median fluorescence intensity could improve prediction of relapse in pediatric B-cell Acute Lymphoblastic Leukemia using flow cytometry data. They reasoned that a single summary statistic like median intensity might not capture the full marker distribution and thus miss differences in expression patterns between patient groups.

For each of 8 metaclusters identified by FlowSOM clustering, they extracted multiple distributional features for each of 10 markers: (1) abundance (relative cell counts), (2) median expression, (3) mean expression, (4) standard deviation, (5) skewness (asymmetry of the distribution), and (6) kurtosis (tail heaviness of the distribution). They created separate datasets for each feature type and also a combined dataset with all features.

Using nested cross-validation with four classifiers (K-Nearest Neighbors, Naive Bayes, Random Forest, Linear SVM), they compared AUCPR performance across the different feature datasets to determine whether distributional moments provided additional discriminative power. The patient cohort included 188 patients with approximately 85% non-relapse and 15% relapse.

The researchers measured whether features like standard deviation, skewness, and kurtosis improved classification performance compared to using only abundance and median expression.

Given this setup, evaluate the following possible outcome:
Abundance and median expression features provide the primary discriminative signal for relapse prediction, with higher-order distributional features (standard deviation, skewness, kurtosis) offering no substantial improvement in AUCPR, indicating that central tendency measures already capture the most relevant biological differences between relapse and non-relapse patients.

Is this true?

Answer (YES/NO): NO